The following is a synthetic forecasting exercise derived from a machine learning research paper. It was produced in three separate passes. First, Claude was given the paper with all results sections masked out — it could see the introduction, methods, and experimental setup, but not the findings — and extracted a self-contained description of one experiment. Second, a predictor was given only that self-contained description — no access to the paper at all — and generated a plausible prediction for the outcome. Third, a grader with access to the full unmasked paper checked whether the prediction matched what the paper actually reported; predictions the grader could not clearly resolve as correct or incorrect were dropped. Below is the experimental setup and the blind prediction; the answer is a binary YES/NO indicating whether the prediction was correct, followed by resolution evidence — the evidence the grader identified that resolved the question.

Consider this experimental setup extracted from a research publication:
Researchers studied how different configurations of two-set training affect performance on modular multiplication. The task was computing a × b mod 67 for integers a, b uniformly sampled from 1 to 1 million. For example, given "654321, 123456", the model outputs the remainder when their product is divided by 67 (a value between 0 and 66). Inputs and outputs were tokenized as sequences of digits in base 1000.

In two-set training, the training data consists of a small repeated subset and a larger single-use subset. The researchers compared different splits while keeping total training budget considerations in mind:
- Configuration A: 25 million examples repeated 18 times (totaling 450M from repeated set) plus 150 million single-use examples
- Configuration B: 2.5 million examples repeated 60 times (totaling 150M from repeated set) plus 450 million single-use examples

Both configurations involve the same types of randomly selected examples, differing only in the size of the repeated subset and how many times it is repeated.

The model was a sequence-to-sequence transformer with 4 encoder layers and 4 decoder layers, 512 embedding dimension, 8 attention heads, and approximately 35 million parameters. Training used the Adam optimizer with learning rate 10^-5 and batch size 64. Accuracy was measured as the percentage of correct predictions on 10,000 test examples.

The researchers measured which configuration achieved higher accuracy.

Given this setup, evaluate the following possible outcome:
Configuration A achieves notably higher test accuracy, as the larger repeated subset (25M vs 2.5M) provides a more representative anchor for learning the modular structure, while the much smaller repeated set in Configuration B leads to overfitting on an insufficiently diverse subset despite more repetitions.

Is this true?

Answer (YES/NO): YES